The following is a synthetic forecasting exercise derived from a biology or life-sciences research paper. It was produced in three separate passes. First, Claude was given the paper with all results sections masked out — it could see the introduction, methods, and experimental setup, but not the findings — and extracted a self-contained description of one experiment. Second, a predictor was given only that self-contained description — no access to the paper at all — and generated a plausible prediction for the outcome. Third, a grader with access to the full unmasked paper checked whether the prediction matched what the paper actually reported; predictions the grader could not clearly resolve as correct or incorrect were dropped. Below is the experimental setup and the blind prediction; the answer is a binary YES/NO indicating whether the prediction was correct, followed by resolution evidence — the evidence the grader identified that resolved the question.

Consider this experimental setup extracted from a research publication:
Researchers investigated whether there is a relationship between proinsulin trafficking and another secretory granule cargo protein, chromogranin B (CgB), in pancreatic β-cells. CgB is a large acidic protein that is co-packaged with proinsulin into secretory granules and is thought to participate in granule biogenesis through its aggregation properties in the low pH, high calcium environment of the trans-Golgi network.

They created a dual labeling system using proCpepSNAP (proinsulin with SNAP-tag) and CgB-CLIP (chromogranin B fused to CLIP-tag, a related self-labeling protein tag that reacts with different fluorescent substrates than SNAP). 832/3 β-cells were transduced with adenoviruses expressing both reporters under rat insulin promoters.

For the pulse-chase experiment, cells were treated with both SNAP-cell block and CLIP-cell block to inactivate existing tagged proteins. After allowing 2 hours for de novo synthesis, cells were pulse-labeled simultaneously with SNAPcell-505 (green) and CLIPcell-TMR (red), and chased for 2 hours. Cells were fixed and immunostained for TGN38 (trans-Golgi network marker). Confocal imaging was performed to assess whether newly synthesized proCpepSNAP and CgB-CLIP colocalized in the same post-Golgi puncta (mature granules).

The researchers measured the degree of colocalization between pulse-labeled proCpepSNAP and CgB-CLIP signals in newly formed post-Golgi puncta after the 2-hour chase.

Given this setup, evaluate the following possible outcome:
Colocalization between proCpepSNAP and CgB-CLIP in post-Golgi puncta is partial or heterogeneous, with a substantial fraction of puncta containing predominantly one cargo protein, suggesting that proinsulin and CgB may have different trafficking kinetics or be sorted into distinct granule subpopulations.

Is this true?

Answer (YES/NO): NO